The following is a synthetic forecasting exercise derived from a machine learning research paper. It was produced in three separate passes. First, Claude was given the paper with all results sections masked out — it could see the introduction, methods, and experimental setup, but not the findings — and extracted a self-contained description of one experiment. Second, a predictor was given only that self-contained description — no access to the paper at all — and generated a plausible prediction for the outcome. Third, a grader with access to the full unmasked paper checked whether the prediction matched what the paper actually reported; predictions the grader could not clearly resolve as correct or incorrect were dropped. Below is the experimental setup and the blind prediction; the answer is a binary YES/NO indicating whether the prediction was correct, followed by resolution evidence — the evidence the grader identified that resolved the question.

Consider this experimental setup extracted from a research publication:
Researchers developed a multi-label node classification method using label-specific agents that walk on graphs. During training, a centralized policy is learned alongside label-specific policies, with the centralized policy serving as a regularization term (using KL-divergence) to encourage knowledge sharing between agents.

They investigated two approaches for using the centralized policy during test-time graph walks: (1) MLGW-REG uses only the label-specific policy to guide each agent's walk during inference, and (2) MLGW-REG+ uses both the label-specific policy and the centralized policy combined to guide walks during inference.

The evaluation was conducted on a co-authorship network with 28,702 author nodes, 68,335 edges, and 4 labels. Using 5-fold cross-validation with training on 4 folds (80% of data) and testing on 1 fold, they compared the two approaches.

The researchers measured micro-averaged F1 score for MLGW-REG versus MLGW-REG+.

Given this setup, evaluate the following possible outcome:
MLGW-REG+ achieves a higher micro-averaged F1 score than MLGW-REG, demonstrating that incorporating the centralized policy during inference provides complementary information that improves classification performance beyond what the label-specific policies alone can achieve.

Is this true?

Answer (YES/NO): YES